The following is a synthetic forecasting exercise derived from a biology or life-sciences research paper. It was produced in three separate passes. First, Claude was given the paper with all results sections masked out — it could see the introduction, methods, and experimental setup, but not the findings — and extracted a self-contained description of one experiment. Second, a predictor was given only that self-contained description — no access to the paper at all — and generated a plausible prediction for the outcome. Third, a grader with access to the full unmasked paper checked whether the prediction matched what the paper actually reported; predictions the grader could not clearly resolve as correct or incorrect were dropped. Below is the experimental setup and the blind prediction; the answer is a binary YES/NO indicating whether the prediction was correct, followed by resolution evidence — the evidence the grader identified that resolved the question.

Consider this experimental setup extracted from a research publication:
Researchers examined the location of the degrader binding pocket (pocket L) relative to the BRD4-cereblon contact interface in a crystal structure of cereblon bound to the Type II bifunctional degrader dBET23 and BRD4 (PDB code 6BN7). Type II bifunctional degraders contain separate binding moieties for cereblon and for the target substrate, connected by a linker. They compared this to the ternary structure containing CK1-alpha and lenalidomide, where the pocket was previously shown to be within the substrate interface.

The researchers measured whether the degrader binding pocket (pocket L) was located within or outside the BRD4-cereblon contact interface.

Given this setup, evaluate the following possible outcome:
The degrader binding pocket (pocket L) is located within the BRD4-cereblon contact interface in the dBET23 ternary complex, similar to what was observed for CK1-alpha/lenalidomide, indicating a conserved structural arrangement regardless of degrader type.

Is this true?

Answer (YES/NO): NO